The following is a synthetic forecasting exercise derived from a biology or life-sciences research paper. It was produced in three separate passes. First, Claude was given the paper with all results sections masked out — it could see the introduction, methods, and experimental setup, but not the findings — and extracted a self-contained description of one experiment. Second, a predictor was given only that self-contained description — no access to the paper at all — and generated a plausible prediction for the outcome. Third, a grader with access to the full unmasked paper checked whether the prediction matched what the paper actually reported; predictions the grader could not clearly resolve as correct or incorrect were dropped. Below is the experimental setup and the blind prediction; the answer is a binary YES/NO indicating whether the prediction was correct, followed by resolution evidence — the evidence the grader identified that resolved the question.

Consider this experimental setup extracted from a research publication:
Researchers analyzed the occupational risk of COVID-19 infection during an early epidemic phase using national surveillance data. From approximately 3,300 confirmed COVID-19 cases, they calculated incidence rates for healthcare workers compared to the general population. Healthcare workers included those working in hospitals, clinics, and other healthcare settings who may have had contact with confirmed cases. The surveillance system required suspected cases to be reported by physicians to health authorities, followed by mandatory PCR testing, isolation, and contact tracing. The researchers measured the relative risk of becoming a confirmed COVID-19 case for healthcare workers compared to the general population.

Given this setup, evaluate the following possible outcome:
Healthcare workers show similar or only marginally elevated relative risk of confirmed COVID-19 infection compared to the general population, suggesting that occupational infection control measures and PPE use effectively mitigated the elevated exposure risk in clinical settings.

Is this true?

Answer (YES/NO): NO